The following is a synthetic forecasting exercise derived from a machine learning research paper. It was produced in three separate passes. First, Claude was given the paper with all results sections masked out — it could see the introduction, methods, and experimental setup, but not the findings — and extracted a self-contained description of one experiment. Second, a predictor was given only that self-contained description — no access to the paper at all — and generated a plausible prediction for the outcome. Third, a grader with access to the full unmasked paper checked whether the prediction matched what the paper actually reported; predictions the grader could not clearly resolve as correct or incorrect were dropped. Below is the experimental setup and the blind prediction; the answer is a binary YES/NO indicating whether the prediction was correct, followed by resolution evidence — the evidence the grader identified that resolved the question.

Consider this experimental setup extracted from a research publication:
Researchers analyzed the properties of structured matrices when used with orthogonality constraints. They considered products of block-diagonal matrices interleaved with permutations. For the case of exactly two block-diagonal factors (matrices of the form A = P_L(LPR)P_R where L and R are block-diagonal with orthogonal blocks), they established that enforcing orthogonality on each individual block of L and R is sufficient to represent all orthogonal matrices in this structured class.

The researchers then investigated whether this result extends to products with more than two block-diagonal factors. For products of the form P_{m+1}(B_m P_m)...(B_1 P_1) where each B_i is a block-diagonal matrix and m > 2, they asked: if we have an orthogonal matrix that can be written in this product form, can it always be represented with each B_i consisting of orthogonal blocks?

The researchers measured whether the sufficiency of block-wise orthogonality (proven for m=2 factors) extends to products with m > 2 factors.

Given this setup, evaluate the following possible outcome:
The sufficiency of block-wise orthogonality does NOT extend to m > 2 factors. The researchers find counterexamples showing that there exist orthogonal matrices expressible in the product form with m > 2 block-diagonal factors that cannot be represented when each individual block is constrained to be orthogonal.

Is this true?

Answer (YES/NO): NO